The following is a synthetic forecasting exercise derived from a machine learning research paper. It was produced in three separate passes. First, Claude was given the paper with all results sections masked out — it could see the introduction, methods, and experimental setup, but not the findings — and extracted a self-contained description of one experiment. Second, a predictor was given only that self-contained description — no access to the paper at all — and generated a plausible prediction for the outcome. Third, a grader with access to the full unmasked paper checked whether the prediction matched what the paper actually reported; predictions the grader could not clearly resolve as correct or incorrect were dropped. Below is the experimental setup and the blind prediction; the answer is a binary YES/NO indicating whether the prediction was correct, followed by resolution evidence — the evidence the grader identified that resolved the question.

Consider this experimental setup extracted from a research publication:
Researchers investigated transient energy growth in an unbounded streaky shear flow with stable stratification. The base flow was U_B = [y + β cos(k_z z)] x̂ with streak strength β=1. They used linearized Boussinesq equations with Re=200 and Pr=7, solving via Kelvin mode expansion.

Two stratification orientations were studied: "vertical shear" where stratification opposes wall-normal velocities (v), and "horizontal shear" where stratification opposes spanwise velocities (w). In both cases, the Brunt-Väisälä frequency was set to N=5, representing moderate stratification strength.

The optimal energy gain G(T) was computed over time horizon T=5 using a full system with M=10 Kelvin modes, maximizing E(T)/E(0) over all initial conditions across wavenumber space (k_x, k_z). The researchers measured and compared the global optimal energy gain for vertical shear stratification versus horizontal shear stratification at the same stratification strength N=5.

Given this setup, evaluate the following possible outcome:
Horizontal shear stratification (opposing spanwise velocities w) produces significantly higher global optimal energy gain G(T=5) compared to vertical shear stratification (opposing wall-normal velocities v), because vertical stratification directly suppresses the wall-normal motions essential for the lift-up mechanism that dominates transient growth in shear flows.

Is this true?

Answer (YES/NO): NO